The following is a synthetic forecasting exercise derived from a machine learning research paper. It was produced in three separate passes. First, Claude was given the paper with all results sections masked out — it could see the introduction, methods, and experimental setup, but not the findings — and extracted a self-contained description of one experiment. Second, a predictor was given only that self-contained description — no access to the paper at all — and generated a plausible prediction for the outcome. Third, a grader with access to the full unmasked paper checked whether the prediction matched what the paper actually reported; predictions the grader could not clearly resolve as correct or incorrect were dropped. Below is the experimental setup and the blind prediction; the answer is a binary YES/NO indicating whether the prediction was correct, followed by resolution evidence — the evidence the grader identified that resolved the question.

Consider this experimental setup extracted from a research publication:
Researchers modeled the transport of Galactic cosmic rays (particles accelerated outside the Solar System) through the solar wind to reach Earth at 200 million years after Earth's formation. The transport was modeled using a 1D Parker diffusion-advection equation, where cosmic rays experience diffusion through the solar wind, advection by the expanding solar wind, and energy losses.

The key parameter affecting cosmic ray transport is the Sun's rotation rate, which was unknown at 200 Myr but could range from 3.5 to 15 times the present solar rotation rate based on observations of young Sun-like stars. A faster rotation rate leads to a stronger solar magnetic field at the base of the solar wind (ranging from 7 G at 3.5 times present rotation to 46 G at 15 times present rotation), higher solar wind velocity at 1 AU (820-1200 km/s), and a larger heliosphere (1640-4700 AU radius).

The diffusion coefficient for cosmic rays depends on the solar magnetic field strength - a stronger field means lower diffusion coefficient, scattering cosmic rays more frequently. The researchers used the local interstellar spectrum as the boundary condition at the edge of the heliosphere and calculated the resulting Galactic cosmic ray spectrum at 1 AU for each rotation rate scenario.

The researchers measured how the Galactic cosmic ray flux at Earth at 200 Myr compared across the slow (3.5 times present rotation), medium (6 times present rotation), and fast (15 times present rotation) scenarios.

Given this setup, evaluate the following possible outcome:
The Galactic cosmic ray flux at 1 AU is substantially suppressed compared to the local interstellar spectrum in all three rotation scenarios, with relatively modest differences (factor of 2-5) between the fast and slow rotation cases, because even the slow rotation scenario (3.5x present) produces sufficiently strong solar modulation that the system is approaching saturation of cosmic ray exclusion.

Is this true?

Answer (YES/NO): NO